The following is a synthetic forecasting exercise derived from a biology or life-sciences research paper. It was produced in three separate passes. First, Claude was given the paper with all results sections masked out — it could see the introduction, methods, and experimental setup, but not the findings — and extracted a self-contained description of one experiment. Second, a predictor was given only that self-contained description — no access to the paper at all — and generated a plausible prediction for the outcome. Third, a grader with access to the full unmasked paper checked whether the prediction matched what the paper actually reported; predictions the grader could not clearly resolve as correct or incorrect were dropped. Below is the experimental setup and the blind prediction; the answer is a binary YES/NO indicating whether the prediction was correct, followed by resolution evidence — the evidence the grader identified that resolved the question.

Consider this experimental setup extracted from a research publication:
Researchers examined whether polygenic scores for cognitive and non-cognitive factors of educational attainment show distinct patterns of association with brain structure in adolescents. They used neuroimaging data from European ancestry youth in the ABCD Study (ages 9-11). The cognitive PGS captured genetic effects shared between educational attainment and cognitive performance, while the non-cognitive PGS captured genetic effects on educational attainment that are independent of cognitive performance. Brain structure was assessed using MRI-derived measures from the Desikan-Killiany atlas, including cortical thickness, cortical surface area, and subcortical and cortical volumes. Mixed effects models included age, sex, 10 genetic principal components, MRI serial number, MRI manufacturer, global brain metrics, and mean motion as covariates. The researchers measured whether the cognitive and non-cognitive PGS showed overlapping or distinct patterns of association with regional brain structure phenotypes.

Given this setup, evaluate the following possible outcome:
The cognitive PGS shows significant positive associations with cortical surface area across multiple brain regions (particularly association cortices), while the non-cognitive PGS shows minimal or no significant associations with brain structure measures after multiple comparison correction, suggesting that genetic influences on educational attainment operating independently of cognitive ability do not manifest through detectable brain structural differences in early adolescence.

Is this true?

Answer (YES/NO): NO